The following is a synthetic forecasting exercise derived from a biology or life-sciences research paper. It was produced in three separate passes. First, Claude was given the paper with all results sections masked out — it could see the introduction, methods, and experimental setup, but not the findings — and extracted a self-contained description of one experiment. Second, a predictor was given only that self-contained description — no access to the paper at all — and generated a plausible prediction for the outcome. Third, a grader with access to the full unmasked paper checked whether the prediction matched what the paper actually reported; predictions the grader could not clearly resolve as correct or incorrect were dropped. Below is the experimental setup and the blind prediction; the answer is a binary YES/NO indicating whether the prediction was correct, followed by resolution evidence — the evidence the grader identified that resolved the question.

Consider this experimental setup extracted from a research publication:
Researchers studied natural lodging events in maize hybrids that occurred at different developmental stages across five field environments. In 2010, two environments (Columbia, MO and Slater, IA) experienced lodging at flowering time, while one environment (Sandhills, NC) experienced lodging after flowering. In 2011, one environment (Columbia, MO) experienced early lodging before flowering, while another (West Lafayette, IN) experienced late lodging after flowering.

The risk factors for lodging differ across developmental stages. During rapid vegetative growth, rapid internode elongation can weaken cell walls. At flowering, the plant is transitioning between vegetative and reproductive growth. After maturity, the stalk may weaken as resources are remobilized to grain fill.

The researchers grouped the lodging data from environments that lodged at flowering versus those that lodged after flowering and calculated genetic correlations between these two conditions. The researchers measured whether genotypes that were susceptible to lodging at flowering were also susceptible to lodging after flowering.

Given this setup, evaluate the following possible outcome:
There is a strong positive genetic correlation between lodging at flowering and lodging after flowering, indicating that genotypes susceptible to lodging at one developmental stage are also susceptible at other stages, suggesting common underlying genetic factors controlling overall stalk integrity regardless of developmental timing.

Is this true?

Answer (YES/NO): NO